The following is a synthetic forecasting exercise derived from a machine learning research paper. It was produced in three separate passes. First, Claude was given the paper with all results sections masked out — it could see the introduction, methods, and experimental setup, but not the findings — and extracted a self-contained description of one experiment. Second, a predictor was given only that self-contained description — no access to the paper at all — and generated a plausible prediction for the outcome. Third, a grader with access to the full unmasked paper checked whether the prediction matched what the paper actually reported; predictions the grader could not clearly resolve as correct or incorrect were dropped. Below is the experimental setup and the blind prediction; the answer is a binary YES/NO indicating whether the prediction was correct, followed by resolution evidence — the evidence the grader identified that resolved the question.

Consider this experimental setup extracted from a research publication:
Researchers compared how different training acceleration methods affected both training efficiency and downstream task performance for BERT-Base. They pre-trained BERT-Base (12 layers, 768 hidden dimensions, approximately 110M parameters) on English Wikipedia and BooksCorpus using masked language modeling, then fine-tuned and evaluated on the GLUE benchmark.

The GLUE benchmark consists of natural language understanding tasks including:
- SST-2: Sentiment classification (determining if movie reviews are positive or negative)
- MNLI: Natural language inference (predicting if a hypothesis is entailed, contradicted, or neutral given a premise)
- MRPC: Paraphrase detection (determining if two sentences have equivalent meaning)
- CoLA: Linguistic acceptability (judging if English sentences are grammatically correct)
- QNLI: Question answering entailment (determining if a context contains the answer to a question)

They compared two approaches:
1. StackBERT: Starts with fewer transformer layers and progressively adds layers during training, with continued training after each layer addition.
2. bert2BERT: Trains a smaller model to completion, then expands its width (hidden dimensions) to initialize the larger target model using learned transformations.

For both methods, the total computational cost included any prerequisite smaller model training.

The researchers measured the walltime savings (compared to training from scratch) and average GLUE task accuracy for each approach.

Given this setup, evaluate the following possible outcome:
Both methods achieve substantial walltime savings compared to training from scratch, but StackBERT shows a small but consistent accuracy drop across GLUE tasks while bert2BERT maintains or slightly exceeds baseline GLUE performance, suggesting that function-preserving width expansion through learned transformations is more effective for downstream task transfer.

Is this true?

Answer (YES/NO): NO